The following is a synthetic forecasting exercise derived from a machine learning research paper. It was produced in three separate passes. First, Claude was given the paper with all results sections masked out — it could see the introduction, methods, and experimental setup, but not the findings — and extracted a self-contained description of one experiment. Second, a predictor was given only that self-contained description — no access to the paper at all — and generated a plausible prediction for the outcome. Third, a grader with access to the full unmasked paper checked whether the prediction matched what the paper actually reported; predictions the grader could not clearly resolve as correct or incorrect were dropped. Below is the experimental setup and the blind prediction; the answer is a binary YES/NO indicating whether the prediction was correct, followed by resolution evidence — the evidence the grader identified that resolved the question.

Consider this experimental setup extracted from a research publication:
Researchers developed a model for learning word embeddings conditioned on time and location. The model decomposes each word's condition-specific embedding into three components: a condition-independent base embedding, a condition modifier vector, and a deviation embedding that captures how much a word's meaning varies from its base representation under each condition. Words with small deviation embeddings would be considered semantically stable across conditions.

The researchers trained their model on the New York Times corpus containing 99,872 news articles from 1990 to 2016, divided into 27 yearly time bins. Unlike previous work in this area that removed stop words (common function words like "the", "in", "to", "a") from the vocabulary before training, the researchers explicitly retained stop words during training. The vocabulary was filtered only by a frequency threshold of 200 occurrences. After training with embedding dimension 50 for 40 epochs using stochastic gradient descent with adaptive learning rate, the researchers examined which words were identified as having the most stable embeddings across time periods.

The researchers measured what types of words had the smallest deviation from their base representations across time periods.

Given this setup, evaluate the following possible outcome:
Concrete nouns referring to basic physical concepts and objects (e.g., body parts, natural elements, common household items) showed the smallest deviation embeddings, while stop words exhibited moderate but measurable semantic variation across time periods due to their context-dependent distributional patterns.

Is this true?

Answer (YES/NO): NO